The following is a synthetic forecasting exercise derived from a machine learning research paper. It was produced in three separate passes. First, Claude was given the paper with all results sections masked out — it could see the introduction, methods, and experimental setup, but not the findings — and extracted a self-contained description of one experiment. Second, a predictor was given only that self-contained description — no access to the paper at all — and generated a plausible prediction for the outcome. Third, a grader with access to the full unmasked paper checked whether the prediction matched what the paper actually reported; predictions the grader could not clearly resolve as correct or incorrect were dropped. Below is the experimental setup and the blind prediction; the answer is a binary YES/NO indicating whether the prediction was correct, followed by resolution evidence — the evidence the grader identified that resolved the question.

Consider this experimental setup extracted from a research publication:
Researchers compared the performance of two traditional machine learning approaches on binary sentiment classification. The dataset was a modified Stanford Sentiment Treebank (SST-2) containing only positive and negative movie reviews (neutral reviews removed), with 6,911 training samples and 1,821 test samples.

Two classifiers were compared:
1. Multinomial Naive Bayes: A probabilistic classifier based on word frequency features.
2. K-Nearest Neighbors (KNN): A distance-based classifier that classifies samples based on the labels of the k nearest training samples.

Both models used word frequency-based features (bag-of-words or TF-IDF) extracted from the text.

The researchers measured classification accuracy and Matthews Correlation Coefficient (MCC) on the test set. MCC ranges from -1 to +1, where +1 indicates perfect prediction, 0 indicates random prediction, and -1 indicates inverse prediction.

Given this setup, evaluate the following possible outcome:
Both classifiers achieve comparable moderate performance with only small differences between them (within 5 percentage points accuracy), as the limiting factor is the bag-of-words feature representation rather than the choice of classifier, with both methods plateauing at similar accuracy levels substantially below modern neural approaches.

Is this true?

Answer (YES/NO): NO